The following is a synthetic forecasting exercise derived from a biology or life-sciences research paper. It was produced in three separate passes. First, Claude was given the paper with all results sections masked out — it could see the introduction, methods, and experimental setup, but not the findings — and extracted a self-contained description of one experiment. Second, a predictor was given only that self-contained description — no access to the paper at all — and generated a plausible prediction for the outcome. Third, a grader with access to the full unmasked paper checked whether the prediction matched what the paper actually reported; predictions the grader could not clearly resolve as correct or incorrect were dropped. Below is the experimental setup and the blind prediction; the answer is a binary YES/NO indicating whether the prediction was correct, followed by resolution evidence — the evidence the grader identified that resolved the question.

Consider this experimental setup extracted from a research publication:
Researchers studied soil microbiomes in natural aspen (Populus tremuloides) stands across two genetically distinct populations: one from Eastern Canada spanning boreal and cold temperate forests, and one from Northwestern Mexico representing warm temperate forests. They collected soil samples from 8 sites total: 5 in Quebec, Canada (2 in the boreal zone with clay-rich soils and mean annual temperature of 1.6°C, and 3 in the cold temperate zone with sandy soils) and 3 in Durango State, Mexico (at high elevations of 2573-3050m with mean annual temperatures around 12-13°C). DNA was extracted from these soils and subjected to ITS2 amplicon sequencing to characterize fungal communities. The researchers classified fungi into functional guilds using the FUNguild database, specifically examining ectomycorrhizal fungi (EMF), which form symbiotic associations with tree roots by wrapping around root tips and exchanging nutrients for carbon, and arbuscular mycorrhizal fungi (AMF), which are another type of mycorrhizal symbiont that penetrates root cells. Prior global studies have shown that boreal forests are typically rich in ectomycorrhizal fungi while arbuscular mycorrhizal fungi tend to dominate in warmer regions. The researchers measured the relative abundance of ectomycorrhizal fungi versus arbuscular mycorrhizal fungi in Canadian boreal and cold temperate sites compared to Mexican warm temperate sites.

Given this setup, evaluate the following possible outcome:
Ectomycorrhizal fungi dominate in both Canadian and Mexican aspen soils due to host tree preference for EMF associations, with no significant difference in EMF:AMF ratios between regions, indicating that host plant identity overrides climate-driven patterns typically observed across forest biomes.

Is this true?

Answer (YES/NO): NO